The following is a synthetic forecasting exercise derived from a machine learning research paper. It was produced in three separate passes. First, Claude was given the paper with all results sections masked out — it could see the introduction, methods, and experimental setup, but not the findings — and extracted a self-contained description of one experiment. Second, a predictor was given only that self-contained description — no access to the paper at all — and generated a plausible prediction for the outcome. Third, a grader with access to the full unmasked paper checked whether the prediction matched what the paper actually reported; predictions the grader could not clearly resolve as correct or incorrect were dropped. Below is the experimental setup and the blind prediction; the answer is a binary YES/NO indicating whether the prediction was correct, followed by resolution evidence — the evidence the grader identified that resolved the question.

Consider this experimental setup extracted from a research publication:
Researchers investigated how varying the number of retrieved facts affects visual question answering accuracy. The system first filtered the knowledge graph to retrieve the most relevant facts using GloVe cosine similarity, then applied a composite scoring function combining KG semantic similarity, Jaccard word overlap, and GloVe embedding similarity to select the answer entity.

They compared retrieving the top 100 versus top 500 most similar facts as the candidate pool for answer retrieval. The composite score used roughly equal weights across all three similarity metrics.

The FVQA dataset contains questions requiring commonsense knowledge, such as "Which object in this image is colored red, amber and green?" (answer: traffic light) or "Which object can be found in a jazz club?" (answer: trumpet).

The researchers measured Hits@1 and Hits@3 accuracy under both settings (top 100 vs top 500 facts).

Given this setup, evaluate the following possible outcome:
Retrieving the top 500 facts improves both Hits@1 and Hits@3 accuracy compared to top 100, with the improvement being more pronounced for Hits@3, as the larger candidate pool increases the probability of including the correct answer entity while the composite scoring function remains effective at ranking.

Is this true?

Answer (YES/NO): NO